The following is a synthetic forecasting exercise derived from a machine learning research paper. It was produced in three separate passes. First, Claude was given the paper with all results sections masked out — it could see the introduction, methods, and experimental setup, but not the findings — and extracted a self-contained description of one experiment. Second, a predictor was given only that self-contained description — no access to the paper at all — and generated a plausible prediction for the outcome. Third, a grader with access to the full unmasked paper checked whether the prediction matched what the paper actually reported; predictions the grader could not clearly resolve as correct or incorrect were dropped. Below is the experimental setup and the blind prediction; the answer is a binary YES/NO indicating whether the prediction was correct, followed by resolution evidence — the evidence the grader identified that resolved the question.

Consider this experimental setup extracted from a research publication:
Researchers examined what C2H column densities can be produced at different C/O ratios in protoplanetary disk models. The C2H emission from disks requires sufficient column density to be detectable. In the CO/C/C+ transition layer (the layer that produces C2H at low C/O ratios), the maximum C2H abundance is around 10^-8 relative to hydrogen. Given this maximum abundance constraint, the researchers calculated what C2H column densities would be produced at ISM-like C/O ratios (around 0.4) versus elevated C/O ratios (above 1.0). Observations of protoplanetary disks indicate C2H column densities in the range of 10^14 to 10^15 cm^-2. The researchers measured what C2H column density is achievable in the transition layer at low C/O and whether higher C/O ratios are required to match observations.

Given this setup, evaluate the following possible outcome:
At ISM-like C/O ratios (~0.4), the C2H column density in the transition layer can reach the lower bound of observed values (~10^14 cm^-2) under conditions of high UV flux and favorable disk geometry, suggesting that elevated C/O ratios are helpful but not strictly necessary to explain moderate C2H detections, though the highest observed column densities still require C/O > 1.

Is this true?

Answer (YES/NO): NO